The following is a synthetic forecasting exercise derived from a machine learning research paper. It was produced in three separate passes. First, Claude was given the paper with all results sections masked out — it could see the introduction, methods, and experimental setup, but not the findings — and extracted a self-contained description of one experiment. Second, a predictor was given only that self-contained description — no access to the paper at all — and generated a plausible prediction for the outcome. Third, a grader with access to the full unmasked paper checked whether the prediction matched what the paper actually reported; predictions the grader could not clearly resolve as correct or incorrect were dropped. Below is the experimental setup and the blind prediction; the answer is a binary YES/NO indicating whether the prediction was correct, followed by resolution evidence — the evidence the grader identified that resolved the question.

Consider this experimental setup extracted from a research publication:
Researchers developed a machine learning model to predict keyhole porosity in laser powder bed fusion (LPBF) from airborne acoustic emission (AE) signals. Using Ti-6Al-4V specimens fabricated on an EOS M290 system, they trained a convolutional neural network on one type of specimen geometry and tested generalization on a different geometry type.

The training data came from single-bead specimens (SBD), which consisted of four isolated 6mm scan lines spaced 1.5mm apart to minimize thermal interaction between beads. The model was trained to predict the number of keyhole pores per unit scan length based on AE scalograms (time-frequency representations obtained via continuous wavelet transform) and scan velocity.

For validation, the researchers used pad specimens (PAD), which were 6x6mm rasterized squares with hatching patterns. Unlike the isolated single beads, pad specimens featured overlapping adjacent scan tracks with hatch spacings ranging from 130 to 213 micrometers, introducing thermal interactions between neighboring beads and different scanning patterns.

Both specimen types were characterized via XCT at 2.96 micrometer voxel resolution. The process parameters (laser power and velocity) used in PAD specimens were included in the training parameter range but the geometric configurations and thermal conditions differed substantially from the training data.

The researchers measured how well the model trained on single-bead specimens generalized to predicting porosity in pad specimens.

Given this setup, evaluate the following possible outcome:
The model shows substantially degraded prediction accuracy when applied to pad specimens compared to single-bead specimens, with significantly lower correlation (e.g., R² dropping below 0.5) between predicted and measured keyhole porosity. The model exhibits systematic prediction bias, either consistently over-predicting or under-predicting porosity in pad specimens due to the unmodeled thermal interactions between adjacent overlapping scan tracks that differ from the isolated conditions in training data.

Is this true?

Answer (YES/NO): NO